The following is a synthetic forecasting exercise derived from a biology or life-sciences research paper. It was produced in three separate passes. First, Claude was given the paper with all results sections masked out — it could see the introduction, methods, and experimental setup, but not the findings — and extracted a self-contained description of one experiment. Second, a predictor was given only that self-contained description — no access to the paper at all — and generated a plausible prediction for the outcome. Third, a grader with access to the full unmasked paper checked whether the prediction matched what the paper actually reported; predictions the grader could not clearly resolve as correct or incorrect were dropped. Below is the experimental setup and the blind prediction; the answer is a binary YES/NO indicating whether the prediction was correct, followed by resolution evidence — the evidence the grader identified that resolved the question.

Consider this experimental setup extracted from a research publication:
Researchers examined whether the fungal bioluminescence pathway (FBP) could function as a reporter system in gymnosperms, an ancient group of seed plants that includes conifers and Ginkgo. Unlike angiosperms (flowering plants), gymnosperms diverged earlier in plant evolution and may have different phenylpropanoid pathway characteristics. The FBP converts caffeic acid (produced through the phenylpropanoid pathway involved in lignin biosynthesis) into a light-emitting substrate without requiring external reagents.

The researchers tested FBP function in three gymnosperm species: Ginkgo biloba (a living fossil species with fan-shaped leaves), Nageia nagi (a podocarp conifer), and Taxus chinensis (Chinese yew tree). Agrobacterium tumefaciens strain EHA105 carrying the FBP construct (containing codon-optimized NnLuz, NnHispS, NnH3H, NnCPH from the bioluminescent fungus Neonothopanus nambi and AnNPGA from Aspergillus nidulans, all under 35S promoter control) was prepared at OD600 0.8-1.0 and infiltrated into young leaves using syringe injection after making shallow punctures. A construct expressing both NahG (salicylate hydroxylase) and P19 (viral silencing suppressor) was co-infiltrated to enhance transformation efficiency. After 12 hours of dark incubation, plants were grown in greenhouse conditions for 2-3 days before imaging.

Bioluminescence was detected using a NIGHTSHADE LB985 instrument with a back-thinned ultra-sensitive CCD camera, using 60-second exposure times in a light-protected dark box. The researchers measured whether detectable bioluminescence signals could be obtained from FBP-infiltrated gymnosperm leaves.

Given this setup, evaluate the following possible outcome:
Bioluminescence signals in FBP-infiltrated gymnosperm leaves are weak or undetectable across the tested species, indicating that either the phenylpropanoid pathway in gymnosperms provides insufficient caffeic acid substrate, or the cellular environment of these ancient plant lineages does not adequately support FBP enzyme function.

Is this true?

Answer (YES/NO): NO